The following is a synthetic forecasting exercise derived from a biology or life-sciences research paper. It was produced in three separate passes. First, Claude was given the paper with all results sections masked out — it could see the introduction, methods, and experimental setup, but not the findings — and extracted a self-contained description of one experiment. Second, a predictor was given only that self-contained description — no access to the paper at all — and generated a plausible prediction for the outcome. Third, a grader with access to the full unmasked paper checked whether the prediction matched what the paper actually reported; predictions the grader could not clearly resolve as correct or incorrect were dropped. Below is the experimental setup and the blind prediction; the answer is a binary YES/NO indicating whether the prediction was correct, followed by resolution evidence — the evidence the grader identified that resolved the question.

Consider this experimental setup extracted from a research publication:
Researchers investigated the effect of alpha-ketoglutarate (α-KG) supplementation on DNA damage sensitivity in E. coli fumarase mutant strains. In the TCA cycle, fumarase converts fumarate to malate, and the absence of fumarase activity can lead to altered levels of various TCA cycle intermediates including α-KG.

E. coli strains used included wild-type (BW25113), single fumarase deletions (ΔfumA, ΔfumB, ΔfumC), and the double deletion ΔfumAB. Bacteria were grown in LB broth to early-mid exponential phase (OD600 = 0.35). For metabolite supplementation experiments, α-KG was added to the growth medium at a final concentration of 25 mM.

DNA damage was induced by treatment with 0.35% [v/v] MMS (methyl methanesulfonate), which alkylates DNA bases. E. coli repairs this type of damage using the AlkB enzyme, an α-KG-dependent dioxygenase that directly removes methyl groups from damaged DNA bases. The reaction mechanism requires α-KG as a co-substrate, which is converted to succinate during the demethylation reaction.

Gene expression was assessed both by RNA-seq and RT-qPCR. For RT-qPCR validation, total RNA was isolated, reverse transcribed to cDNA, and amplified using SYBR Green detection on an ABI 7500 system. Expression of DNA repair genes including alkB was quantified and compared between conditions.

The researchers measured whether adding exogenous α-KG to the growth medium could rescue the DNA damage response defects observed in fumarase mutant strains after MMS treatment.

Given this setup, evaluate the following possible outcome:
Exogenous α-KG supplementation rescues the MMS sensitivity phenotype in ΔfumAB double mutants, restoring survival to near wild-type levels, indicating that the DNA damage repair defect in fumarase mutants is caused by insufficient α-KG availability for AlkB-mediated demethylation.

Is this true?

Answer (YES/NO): NO